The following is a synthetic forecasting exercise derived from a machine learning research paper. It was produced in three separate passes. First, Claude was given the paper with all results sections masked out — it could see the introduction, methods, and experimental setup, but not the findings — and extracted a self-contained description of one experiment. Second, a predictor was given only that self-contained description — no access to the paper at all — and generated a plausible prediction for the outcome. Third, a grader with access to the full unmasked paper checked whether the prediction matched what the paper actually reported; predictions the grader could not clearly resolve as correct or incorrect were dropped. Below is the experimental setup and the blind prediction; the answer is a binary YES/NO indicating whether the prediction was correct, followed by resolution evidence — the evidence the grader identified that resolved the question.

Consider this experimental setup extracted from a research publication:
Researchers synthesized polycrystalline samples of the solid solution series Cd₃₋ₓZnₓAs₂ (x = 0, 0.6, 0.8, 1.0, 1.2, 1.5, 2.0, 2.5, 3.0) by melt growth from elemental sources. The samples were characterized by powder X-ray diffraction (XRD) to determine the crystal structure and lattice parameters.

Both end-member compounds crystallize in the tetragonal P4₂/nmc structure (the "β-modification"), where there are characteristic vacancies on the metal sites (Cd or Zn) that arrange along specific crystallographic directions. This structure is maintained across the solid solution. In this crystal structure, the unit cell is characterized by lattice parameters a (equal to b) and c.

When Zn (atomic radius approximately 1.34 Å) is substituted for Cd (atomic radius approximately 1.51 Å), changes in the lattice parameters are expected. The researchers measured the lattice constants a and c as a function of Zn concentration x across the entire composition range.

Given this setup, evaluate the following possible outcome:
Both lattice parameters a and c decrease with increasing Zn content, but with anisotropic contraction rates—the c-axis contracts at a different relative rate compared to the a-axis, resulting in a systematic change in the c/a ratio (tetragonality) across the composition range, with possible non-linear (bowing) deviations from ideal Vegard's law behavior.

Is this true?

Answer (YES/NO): NO